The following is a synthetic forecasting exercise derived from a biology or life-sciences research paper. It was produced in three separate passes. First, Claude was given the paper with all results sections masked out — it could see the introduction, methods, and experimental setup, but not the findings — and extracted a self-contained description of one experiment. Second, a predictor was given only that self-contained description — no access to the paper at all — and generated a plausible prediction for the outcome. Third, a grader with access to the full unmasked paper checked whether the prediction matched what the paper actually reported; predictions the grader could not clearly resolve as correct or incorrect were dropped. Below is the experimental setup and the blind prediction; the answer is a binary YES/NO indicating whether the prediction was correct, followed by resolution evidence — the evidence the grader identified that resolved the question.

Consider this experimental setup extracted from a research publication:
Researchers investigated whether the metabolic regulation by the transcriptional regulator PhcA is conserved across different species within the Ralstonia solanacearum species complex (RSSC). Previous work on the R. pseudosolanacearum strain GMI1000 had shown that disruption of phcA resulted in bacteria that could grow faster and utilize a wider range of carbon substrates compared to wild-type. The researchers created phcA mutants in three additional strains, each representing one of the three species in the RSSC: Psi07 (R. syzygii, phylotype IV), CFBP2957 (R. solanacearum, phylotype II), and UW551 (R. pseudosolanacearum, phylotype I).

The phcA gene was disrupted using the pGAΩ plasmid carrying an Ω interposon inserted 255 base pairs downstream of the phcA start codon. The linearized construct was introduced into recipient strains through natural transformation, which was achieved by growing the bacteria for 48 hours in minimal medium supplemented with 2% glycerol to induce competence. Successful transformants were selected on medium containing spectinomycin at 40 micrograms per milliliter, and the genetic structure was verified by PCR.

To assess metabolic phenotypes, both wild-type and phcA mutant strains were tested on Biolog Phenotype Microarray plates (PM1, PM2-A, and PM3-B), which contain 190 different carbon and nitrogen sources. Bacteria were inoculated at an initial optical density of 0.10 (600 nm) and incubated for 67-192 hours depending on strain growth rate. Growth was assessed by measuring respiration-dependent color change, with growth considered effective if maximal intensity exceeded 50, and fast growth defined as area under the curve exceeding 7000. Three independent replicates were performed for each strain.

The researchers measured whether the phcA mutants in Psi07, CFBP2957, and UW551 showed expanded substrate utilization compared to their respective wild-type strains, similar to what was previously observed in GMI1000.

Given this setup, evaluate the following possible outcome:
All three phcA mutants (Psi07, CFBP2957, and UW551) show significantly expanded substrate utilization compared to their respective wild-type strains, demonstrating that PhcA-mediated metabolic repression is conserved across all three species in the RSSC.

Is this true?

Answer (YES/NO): YES